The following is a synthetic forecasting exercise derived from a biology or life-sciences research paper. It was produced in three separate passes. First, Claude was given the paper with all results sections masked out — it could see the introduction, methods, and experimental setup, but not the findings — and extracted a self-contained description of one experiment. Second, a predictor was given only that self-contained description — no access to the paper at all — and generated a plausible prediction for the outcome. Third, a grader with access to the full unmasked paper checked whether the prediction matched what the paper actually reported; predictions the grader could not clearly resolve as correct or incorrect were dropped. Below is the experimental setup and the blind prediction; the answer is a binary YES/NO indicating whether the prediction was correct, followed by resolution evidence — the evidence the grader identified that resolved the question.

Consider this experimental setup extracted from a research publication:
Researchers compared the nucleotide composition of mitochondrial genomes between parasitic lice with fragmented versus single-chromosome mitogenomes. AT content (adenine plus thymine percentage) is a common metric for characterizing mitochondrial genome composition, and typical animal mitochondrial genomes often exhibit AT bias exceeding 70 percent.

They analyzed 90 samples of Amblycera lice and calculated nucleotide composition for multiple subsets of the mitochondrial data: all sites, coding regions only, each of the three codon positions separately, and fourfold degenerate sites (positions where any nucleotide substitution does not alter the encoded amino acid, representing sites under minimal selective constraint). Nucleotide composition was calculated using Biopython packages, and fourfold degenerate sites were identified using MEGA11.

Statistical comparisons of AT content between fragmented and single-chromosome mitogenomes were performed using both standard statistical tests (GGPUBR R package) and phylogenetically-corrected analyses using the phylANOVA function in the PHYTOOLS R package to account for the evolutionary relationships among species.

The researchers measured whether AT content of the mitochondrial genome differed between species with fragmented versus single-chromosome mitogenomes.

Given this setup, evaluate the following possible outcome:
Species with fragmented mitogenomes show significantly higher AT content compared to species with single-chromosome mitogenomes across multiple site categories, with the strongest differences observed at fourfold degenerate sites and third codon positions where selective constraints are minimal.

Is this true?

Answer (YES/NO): NO